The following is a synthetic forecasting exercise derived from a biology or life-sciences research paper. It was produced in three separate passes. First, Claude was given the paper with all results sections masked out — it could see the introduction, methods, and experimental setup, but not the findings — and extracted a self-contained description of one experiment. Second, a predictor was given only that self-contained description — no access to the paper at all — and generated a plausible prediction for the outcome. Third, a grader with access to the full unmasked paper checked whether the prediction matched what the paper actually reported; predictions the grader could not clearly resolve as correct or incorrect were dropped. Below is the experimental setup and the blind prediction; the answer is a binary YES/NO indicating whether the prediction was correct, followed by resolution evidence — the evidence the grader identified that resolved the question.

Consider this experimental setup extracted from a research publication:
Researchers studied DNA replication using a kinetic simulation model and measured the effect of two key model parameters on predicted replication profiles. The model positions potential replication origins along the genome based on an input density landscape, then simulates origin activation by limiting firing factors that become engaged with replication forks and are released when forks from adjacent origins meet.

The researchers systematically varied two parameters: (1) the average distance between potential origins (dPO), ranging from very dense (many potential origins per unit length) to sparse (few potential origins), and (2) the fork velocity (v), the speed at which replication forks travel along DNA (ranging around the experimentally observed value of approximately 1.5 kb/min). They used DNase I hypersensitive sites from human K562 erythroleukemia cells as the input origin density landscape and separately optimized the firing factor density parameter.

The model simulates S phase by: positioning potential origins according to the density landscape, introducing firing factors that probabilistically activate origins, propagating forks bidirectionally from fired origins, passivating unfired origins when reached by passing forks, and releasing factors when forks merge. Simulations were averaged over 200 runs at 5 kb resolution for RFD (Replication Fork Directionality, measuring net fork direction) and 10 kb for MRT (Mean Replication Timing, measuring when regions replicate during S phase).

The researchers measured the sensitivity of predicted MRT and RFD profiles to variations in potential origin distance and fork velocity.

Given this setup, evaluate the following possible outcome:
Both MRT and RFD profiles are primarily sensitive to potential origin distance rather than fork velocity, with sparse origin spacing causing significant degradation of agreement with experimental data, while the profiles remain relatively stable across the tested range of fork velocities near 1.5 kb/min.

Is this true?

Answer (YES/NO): NO